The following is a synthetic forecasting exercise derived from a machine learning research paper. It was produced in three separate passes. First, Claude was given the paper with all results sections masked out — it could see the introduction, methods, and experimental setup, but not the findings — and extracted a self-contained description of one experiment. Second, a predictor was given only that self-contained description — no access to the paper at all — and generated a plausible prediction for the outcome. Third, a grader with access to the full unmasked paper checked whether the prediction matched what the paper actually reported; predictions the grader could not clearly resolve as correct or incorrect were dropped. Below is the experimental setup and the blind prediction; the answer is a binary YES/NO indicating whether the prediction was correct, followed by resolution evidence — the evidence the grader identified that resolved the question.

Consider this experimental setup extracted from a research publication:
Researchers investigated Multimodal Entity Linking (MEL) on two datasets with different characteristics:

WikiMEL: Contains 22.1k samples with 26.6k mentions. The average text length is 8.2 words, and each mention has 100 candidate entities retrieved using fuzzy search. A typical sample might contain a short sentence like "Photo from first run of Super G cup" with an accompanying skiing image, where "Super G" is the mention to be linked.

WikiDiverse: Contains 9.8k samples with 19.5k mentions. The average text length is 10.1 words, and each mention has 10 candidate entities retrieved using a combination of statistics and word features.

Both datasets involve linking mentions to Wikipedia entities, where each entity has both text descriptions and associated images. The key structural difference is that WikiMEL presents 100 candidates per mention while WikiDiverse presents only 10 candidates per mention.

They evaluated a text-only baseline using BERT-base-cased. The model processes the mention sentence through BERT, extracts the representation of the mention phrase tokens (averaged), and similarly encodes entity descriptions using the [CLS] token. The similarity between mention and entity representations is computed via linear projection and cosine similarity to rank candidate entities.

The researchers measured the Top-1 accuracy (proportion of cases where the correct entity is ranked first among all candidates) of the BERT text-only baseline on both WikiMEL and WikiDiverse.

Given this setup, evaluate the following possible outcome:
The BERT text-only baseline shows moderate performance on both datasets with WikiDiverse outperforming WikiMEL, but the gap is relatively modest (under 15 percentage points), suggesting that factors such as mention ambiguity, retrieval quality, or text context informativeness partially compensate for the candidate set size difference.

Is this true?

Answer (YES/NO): YES